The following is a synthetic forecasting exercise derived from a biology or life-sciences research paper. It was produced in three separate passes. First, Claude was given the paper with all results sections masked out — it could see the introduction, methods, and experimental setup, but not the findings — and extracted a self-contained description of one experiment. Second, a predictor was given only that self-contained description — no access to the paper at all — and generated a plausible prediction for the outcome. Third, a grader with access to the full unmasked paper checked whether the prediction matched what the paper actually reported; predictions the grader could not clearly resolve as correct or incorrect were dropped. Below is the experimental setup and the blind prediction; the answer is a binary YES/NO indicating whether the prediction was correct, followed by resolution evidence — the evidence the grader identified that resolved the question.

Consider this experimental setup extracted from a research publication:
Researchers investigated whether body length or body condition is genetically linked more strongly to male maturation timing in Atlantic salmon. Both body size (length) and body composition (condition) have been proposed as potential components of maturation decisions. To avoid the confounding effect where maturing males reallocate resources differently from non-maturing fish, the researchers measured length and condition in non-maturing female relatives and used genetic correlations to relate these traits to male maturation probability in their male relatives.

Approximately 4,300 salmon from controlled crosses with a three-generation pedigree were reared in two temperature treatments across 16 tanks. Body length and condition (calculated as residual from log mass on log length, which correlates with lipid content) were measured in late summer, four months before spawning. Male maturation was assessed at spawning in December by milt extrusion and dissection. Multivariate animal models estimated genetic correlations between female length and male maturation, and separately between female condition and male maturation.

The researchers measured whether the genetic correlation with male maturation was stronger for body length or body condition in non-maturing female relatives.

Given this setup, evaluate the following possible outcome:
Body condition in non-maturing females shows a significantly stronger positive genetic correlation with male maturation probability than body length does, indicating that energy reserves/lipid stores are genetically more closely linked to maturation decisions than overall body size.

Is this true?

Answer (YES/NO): YES